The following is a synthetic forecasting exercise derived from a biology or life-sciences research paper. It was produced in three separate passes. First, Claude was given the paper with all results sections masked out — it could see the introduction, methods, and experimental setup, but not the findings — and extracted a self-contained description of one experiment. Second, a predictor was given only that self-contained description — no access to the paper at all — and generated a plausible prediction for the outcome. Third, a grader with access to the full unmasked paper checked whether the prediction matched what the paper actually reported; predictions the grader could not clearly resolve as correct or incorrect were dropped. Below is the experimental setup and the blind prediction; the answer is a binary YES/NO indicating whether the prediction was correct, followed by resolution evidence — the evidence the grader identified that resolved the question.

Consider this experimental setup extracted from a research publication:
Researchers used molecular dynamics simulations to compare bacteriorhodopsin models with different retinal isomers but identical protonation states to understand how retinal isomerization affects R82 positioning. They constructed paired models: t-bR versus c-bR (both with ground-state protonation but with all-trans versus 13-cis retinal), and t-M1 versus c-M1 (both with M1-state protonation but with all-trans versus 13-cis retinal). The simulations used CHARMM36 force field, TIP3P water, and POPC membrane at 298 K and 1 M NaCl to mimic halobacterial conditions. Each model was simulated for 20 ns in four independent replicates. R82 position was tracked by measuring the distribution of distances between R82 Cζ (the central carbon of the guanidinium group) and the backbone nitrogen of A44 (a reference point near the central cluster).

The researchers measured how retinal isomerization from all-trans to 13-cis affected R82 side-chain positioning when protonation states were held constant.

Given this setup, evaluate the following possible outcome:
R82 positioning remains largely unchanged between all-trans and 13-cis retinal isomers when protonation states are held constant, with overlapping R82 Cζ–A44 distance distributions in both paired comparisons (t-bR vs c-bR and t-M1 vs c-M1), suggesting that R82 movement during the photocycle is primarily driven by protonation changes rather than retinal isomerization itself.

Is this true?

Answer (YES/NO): NO